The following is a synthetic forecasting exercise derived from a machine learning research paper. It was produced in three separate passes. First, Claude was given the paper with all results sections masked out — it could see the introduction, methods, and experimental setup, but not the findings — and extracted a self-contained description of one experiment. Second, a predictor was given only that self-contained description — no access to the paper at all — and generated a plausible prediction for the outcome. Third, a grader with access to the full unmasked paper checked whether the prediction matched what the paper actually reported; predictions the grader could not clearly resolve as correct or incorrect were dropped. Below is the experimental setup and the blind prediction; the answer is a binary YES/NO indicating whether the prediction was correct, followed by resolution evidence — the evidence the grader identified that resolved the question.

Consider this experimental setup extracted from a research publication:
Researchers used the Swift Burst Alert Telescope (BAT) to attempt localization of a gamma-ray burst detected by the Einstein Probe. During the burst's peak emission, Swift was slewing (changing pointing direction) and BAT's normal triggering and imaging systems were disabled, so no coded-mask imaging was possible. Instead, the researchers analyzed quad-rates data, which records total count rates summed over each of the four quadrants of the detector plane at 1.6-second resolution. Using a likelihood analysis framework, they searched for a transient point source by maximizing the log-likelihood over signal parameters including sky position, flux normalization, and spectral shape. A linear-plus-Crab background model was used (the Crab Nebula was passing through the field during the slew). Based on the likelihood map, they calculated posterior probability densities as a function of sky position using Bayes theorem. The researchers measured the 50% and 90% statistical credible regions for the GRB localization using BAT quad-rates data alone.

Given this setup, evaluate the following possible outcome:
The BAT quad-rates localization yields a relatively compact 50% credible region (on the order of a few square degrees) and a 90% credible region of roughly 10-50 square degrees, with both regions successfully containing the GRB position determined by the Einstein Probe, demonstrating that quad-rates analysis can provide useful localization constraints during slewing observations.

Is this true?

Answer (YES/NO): NO